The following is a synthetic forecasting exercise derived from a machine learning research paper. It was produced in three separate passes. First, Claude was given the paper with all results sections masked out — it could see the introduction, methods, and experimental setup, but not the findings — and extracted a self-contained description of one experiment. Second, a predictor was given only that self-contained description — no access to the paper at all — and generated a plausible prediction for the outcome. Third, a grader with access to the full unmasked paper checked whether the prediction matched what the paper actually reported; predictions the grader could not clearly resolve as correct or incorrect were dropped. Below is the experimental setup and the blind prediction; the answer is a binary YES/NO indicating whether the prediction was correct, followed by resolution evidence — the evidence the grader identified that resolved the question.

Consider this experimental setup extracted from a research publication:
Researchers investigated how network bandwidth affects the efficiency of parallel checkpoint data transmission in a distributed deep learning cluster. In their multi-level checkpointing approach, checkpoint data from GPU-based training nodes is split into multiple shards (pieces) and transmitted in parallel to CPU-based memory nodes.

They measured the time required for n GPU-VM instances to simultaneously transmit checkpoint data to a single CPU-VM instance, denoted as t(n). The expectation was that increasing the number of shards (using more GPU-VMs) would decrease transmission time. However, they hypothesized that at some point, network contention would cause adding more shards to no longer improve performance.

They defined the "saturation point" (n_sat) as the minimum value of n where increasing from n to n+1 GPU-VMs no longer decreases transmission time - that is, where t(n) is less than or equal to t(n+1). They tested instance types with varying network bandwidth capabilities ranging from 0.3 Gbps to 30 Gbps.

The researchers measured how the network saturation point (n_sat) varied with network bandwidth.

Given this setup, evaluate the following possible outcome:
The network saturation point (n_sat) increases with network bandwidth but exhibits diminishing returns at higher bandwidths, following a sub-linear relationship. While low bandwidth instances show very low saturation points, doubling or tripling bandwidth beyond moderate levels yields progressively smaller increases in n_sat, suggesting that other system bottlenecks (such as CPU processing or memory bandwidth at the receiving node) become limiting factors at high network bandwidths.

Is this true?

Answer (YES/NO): YES